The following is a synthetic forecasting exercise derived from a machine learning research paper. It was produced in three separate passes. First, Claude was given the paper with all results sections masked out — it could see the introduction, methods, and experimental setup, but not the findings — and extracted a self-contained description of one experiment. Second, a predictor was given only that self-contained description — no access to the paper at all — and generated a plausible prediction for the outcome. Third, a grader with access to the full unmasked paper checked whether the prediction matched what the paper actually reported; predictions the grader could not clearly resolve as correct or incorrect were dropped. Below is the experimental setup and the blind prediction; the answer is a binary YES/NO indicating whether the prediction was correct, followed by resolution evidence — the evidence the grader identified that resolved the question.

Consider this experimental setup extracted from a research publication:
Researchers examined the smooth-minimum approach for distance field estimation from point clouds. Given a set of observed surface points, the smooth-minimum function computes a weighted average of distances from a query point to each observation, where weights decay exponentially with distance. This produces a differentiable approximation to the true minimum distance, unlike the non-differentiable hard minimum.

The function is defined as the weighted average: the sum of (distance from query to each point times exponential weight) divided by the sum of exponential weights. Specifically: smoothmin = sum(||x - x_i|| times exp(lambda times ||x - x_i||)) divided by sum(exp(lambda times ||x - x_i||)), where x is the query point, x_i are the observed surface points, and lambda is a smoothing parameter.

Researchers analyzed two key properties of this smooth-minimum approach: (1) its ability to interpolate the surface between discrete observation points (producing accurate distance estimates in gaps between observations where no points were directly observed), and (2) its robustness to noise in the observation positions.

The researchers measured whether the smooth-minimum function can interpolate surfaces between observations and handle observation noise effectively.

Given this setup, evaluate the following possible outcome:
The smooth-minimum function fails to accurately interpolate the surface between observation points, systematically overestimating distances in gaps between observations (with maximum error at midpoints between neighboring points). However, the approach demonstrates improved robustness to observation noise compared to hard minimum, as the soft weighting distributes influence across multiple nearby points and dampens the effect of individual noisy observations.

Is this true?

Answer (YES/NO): NO